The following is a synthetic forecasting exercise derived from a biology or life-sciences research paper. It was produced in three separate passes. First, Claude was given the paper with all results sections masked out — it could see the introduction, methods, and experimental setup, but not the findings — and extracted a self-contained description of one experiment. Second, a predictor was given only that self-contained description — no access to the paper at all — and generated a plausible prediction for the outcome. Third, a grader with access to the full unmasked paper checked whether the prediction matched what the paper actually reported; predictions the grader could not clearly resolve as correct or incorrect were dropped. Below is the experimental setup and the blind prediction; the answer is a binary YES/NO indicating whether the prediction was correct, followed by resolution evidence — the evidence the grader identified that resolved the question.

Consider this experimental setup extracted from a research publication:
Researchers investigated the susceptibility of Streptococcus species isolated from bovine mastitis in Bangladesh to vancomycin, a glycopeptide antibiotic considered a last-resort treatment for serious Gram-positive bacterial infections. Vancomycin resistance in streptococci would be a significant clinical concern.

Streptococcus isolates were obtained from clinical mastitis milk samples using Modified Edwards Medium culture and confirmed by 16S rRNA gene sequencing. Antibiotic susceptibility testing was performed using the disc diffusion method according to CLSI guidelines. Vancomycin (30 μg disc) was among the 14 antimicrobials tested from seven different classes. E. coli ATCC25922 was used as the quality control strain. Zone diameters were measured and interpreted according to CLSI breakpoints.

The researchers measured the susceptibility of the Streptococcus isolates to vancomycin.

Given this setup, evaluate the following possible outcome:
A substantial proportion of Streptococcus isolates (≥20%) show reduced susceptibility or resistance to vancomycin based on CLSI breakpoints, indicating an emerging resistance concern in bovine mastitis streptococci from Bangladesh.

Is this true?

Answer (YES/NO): NO